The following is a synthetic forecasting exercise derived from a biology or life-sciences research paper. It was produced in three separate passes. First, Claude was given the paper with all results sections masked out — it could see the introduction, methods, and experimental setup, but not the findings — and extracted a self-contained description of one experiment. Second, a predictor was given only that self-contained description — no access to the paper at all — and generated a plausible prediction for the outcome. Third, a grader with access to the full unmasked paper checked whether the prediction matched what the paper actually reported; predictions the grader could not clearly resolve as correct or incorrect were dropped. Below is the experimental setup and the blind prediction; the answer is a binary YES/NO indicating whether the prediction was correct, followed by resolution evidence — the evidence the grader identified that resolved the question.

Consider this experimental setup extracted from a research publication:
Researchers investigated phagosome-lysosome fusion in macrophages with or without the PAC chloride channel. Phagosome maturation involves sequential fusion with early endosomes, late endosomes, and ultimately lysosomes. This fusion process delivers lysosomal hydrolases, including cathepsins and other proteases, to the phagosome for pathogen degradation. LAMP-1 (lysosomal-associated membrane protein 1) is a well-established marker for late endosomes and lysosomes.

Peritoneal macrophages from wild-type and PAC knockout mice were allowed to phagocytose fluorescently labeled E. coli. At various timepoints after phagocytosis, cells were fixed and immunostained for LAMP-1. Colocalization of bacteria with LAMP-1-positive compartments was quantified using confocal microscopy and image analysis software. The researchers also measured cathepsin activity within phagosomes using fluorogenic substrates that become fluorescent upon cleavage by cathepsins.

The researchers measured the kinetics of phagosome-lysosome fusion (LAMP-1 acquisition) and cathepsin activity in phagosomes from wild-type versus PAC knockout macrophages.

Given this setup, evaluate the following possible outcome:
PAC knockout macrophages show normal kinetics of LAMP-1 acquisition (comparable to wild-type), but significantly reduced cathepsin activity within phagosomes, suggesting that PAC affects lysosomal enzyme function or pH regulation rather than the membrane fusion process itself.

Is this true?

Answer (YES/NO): NO